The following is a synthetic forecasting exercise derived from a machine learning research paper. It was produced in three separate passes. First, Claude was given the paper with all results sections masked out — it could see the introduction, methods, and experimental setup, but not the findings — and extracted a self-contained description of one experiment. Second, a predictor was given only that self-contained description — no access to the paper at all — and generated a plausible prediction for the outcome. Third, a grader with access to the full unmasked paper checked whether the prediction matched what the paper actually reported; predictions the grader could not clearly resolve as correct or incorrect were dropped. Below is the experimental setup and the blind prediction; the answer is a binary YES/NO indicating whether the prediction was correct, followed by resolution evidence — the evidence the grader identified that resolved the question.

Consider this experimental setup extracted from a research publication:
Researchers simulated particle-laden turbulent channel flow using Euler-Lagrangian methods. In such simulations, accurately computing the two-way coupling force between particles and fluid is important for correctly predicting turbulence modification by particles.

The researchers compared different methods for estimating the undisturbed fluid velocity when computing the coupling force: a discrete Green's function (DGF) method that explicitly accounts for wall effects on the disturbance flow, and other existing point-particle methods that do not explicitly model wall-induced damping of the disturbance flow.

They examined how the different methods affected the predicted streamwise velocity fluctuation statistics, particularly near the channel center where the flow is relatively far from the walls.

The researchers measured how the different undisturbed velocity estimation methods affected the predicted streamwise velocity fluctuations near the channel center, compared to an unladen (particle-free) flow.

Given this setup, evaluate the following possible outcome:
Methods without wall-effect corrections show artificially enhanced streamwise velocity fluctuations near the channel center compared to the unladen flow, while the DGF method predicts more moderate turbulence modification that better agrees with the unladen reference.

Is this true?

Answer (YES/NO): NO